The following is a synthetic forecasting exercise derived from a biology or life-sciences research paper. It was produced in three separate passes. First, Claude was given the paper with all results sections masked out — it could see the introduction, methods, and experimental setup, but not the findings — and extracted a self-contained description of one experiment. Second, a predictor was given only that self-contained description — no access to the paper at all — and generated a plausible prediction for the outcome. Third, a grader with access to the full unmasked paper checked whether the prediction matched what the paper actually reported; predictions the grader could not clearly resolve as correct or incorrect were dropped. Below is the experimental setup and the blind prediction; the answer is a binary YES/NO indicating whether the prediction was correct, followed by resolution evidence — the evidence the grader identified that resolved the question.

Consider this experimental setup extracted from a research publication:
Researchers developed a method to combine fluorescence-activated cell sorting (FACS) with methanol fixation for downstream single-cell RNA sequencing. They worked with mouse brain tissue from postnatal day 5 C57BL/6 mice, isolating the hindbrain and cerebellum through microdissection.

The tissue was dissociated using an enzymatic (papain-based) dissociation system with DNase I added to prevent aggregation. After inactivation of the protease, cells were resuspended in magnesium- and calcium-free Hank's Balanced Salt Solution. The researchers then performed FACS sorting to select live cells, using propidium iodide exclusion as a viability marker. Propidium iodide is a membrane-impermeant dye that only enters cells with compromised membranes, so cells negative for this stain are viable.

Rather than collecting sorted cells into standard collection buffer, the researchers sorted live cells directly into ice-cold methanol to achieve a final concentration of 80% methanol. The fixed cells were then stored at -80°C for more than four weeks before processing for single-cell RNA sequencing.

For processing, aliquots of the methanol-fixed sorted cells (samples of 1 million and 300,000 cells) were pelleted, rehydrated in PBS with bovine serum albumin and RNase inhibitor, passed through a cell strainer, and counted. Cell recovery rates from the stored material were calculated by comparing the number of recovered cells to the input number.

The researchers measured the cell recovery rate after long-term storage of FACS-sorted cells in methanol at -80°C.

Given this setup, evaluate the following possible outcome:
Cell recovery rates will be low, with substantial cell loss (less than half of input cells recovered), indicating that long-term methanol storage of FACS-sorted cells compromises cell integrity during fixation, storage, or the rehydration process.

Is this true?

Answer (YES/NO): YES